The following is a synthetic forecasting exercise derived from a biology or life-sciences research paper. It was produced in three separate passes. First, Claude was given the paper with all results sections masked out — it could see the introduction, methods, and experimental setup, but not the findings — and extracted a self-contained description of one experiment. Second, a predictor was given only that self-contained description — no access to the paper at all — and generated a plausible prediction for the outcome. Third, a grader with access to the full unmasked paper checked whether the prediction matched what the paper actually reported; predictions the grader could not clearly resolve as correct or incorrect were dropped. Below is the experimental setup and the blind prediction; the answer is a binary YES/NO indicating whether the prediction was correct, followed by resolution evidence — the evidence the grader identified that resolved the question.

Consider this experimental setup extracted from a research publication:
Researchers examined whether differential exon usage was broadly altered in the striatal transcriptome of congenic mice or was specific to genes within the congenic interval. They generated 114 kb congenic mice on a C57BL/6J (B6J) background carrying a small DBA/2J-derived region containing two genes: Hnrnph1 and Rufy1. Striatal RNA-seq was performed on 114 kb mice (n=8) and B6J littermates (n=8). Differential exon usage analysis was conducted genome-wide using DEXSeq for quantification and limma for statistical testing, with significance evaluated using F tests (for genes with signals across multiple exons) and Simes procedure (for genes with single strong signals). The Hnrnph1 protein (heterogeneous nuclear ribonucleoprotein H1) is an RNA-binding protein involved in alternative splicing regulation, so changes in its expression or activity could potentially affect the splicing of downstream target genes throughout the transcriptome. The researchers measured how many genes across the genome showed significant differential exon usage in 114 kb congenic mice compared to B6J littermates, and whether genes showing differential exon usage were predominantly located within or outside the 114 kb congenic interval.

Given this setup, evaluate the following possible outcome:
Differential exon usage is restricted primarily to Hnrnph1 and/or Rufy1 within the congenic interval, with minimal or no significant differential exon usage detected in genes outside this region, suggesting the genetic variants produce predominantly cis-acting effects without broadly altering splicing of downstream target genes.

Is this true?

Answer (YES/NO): NO